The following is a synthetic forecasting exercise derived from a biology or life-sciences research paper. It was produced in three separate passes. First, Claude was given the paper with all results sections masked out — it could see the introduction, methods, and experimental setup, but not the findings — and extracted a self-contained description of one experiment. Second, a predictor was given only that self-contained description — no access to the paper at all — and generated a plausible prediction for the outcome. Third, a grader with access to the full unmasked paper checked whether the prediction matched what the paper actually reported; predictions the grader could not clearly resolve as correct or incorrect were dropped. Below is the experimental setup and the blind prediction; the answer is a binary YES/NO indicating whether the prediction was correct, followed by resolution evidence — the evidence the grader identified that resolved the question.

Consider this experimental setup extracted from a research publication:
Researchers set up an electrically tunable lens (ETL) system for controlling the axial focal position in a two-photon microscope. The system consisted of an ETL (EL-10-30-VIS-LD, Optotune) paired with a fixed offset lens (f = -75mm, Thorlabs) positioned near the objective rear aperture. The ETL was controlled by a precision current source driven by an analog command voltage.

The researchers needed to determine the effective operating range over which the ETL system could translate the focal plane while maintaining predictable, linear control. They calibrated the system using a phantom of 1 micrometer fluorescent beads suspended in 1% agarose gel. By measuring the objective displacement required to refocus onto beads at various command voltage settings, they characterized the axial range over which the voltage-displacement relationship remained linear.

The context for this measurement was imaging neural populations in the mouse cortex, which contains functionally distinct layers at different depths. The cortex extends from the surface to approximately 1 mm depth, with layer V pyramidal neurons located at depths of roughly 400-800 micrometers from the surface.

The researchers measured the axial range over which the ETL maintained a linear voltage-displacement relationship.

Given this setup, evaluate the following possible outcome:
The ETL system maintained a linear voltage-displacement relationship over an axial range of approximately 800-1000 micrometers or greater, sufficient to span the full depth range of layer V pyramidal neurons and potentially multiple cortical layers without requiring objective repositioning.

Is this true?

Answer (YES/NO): NO